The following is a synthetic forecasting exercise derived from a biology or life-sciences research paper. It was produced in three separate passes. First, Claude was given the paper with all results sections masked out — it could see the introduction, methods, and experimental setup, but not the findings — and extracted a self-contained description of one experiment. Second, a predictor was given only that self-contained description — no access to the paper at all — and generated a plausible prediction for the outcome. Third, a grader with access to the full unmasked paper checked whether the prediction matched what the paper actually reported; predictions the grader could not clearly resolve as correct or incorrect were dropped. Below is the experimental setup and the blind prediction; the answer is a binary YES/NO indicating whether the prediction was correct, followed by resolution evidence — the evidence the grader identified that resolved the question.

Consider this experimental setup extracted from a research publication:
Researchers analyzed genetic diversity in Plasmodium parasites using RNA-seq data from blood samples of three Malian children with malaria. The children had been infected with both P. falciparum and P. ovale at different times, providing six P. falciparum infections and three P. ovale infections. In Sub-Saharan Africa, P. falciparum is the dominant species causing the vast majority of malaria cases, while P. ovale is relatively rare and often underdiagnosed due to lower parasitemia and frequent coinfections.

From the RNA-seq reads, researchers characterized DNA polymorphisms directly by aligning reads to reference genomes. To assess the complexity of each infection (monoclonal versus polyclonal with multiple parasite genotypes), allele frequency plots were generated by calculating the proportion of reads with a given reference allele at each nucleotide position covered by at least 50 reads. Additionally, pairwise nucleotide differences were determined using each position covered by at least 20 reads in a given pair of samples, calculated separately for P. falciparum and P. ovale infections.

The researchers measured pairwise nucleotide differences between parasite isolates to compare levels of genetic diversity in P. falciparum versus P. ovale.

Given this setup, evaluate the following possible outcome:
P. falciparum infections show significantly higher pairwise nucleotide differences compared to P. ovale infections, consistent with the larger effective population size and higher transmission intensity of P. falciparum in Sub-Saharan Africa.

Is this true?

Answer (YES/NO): NO